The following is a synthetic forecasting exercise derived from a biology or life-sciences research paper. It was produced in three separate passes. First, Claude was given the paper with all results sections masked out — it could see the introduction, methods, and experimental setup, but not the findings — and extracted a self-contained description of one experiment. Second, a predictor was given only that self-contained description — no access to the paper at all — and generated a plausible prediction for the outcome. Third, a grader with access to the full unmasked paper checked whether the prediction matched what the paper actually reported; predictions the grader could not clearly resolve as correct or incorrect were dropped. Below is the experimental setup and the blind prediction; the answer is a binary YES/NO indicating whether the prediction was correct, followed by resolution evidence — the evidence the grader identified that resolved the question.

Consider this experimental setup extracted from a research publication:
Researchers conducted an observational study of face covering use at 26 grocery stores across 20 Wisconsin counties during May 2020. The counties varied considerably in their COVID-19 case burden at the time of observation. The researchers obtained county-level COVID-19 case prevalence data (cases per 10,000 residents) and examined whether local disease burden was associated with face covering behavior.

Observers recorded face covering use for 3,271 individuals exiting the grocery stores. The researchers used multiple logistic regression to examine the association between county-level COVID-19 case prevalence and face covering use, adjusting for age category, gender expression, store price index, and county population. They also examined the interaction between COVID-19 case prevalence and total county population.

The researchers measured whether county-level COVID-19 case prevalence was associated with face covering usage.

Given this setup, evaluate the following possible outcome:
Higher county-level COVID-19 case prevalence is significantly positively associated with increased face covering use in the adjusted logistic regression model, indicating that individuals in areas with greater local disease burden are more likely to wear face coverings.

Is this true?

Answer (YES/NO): YES